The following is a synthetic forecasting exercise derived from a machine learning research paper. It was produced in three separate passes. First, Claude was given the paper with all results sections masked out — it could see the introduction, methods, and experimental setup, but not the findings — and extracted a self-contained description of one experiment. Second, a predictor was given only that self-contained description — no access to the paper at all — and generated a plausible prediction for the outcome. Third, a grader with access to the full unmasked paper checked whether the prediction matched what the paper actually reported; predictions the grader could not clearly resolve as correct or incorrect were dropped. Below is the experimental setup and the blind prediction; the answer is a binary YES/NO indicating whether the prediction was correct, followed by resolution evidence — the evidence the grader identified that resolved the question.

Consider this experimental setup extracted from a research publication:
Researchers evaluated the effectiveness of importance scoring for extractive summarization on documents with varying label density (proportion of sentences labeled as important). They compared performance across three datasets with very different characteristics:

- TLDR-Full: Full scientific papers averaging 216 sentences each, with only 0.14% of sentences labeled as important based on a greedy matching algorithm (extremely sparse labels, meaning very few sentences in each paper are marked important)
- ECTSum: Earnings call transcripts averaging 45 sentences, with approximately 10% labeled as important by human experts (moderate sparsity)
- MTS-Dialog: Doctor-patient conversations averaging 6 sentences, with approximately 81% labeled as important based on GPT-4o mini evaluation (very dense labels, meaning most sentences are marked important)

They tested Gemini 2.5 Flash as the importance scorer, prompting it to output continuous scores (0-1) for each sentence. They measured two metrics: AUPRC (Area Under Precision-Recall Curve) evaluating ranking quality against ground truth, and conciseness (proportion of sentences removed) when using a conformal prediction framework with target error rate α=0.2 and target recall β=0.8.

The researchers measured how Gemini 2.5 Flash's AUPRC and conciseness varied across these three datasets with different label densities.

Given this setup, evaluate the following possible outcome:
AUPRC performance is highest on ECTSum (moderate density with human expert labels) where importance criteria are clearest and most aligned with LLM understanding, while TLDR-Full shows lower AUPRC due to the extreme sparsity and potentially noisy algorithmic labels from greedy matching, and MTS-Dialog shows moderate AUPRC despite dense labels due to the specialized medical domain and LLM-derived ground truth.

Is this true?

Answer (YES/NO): NO